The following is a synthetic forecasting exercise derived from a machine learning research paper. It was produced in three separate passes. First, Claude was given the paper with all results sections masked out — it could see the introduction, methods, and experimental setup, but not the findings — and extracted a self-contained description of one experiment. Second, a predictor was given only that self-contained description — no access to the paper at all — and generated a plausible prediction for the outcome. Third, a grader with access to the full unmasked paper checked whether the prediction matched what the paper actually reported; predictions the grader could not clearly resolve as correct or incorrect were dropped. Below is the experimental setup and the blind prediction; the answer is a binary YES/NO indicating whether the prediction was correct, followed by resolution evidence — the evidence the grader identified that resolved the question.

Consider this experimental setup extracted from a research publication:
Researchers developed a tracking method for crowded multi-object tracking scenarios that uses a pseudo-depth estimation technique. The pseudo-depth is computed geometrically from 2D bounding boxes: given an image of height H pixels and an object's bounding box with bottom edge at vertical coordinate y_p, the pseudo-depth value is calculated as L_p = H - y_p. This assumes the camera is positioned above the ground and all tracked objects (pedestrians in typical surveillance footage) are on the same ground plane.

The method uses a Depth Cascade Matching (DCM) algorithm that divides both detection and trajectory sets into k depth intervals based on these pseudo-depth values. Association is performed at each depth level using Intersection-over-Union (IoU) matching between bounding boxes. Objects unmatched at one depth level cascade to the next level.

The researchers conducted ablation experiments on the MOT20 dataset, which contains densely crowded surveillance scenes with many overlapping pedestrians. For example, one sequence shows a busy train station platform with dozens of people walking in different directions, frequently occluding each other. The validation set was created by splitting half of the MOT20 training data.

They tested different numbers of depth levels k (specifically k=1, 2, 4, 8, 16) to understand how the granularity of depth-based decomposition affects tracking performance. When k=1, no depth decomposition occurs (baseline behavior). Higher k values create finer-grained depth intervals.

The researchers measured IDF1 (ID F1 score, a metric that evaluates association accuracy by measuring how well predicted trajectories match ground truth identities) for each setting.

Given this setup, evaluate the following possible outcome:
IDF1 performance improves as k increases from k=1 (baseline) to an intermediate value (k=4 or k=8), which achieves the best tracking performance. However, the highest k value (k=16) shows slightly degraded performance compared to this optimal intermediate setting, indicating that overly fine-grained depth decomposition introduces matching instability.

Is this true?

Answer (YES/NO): NO